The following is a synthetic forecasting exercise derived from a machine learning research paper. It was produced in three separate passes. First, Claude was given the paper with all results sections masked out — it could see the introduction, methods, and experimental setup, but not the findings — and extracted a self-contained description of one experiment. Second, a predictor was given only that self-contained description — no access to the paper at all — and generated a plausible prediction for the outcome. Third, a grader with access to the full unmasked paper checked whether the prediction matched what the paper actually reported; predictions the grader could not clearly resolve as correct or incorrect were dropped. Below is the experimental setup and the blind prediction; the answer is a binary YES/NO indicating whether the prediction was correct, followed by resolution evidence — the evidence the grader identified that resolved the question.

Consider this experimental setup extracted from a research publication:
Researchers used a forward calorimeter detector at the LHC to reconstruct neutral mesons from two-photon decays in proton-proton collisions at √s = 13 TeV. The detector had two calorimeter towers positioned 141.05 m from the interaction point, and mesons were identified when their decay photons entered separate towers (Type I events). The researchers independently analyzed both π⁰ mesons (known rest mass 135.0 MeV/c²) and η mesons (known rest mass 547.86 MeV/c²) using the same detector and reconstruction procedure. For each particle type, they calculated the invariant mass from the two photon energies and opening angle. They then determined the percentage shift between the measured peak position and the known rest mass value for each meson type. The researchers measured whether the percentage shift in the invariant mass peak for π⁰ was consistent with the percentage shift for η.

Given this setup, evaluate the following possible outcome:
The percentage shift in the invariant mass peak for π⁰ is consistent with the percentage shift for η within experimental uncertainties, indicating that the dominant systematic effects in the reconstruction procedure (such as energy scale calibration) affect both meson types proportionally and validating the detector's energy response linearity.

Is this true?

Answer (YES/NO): YES